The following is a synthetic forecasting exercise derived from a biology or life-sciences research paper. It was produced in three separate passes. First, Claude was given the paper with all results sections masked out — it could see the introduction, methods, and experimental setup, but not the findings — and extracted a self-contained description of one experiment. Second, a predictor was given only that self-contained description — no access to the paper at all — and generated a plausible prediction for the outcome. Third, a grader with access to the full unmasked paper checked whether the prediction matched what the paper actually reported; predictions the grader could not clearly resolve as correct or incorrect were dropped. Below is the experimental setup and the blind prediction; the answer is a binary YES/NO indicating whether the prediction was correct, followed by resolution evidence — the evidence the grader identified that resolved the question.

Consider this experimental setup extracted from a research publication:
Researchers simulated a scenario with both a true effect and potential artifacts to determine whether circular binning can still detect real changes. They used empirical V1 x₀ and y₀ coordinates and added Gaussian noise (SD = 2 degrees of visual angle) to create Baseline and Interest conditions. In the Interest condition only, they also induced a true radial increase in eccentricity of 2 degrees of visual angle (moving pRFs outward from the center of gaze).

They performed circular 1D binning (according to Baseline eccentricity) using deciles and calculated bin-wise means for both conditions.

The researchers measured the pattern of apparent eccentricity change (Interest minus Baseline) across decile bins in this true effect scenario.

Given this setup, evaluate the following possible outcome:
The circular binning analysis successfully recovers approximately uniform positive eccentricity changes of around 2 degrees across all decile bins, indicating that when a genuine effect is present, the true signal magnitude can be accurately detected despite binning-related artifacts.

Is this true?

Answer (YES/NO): NO